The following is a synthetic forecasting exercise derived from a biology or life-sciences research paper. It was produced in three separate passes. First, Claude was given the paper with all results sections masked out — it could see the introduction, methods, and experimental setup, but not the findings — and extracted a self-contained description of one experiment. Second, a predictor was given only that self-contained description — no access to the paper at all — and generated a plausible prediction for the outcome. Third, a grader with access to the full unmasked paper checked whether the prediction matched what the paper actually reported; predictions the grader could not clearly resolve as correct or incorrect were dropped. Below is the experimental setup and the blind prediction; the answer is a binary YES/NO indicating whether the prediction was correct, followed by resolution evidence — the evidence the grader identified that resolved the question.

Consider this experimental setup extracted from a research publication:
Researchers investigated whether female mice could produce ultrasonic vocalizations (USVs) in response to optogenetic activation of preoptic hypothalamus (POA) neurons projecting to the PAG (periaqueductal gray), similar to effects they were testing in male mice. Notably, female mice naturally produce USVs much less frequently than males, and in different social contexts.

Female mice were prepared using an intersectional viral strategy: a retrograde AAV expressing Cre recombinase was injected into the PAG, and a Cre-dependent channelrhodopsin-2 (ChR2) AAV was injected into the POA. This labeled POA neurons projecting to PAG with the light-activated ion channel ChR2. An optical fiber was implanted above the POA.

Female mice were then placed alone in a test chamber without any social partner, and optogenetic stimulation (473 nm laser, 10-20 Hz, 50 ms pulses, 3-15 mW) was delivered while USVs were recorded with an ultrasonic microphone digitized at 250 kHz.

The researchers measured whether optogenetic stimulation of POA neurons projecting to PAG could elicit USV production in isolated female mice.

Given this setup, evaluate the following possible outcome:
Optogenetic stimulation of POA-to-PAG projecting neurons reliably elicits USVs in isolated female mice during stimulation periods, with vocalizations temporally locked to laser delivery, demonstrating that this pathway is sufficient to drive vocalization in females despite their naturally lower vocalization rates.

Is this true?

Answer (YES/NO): NO